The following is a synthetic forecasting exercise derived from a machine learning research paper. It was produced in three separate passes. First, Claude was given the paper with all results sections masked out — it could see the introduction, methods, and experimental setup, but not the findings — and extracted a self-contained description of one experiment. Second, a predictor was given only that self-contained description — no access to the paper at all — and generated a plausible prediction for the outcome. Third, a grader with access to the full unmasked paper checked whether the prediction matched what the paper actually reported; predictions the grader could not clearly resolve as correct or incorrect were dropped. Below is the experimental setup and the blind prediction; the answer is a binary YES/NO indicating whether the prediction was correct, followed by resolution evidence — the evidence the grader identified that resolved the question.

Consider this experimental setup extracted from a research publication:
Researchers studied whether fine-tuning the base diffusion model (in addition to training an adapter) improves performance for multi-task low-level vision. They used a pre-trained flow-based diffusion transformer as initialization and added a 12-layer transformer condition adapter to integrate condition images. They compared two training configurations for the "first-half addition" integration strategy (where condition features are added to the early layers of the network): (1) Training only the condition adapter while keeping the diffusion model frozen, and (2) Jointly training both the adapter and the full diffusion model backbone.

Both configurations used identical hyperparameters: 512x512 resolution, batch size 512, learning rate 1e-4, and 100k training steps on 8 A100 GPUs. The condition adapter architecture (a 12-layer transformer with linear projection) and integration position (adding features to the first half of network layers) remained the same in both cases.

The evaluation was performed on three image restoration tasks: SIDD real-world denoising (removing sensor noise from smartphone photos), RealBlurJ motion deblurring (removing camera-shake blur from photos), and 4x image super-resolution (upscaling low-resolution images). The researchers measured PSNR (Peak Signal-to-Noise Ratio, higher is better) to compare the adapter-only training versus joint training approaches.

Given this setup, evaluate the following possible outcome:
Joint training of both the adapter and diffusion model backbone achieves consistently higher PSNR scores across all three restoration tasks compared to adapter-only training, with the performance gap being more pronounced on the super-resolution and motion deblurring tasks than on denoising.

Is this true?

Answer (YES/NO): NO